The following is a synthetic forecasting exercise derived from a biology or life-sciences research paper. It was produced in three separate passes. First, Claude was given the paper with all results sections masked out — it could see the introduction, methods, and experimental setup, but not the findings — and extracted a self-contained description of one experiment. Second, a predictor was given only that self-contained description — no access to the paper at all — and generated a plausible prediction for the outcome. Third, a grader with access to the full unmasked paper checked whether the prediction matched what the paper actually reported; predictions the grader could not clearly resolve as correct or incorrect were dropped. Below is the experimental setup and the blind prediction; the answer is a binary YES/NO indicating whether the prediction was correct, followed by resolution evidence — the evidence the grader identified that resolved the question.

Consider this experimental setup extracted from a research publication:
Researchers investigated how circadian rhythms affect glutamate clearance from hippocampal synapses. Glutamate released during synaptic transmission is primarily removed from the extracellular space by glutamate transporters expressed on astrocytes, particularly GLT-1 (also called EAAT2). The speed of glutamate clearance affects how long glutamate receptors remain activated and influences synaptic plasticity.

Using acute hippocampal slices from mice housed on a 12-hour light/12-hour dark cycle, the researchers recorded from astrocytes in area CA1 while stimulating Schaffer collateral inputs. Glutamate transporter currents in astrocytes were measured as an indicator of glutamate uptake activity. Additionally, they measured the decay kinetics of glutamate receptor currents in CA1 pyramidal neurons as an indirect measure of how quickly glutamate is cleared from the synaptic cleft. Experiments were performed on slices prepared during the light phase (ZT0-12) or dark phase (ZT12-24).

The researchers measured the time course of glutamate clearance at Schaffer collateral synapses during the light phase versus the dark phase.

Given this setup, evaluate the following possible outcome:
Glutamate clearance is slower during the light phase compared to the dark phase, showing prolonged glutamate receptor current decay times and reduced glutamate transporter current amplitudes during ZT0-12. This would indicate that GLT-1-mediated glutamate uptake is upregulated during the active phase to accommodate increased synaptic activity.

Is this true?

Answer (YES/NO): NO